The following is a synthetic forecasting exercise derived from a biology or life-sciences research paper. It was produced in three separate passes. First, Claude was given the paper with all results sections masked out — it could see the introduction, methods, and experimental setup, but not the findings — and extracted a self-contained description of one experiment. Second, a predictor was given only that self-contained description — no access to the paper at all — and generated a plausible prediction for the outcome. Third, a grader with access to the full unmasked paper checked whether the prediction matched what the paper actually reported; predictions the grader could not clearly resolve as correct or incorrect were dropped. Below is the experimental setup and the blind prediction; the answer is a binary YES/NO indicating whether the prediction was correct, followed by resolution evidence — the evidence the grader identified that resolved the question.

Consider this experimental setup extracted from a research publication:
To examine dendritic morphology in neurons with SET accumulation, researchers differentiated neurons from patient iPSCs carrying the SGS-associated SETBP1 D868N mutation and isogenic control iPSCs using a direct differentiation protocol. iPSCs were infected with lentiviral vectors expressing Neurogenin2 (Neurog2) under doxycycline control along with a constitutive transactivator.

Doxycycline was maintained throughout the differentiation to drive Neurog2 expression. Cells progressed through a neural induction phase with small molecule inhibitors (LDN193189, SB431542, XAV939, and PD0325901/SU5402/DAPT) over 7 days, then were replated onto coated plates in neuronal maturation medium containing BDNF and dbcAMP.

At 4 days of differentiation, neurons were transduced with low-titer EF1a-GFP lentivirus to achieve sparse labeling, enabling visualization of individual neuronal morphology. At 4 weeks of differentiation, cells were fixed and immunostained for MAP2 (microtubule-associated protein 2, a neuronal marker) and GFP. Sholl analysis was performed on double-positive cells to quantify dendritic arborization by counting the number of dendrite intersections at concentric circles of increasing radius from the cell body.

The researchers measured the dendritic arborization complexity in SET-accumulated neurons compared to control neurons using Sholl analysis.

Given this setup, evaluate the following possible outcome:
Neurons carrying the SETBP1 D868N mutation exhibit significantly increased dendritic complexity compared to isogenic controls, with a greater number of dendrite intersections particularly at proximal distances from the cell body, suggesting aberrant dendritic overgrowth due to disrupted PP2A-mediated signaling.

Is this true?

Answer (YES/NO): NO